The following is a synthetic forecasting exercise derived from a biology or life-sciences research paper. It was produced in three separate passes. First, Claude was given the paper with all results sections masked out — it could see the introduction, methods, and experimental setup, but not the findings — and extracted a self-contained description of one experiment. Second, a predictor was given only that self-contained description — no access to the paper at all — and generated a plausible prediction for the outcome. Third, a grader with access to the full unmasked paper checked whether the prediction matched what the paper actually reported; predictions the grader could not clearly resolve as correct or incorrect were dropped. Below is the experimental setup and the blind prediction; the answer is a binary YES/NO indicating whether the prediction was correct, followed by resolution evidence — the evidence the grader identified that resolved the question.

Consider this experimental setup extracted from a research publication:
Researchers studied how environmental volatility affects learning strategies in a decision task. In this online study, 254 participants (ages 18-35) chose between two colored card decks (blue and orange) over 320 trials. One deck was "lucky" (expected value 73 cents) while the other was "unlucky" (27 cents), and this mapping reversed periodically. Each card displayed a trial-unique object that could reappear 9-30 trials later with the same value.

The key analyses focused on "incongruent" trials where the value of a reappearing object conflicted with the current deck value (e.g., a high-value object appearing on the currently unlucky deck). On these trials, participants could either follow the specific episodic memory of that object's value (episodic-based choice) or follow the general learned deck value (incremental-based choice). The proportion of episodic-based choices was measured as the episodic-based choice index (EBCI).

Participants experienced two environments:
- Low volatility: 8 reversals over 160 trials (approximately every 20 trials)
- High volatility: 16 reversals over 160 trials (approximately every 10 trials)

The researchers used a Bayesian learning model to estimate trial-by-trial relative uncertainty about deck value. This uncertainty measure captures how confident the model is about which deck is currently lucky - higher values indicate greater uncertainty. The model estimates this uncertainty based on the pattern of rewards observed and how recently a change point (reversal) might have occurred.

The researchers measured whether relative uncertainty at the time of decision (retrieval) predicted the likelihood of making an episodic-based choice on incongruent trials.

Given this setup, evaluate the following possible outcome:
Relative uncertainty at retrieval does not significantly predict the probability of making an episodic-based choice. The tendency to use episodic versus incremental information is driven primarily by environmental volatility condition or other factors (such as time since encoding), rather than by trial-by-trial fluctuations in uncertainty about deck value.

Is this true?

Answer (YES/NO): NO